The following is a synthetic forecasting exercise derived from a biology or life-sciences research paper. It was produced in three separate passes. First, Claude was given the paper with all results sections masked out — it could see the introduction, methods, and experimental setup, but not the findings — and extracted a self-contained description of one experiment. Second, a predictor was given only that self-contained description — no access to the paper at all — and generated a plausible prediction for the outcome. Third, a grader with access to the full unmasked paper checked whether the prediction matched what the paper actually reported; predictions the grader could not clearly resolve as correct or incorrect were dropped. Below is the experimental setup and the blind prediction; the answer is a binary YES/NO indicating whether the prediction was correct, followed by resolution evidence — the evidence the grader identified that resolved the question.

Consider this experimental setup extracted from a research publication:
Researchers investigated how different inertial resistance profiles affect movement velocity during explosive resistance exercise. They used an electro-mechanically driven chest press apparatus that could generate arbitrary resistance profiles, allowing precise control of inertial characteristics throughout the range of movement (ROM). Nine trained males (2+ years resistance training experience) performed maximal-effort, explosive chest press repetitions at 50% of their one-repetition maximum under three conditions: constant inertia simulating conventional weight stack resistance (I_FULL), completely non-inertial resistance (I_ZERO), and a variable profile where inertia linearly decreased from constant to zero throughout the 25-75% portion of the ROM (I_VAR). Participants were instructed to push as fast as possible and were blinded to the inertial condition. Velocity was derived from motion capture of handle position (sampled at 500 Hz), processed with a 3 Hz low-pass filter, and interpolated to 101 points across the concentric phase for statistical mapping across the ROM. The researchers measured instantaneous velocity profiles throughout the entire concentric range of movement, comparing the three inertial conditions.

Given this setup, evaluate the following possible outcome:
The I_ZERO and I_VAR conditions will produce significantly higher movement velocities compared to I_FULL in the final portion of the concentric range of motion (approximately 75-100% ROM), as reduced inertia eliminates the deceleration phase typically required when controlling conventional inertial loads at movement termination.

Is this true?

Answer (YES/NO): YES